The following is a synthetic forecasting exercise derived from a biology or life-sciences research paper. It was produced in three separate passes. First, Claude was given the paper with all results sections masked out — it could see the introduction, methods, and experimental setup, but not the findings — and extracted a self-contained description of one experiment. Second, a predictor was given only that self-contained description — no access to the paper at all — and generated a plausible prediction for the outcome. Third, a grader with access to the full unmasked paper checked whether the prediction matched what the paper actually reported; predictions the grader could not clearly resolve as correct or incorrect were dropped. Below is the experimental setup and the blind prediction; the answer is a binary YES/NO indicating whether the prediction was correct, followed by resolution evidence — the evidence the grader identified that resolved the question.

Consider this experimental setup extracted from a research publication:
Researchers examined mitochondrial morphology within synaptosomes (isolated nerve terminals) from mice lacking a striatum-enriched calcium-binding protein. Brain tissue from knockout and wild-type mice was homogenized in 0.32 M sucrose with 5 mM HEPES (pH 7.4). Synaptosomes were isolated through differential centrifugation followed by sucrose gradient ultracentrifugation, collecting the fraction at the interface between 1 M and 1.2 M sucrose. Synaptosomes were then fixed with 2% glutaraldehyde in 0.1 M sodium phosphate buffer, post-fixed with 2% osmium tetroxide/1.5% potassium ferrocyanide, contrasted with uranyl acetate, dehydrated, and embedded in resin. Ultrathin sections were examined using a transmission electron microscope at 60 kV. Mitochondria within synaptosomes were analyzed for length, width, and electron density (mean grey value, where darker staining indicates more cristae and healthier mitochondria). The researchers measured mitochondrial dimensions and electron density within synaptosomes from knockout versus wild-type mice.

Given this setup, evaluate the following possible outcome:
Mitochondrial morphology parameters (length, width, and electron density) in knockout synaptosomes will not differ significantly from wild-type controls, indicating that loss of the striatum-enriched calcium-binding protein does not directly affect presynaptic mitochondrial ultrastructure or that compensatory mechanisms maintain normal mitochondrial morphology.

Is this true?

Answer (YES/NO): NO